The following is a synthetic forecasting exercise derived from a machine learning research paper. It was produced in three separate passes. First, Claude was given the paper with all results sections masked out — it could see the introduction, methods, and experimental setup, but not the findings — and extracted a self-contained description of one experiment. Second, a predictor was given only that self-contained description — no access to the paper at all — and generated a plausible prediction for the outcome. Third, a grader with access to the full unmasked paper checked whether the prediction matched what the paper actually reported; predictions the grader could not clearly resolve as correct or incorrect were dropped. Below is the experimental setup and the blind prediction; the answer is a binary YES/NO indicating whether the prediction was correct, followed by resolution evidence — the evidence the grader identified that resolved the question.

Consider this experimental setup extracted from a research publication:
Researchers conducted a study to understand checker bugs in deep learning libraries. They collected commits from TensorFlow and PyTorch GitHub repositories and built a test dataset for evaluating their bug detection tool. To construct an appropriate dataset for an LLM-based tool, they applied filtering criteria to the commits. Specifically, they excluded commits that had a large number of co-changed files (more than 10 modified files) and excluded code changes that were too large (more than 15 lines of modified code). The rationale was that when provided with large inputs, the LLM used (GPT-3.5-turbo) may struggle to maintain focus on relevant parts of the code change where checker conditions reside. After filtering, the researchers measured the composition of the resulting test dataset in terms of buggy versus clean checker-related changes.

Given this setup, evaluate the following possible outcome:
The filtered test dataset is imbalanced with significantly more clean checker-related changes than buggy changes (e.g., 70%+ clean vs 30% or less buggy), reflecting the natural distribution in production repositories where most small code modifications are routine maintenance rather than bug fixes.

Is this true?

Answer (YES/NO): NO